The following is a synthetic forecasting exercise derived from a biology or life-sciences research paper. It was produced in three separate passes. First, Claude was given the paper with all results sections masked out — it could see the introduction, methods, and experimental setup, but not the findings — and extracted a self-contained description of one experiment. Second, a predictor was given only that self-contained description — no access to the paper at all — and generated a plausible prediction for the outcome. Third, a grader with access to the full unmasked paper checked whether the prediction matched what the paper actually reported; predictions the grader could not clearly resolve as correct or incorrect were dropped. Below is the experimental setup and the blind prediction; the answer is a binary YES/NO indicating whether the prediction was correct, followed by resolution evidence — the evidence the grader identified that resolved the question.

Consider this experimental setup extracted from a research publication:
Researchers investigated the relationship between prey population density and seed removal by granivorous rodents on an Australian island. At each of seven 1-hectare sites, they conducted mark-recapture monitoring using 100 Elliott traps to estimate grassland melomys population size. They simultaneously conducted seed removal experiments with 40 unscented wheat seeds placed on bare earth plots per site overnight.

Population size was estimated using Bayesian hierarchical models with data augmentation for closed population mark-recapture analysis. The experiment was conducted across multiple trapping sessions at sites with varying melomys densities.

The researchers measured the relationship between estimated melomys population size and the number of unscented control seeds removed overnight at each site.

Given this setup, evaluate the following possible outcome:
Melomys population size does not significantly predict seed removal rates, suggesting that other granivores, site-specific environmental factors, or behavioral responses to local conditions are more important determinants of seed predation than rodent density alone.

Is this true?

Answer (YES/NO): NO